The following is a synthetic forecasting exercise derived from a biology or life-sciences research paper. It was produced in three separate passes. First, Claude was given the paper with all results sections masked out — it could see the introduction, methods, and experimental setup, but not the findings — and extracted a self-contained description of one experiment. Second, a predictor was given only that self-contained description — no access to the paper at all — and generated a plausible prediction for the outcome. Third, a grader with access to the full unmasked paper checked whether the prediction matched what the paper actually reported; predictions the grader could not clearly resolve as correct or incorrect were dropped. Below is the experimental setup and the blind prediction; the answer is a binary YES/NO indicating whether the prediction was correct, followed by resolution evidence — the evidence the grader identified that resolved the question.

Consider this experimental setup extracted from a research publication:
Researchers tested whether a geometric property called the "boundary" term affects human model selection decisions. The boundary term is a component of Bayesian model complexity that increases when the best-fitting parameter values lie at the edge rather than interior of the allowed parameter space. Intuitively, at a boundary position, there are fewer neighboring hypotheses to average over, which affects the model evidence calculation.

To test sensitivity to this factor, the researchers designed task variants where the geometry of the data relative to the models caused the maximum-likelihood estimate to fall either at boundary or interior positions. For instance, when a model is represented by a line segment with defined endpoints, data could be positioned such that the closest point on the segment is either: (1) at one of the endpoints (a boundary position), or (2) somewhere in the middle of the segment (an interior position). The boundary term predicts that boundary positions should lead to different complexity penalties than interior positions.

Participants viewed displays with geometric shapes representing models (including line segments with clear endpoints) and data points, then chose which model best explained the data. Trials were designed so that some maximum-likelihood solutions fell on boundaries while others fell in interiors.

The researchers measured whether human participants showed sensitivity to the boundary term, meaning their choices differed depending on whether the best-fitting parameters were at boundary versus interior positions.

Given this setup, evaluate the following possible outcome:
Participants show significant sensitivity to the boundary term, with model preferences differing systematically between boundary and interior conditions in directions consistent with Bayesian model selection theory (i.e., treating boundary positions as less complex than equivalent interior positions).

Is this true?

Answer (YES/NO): YES